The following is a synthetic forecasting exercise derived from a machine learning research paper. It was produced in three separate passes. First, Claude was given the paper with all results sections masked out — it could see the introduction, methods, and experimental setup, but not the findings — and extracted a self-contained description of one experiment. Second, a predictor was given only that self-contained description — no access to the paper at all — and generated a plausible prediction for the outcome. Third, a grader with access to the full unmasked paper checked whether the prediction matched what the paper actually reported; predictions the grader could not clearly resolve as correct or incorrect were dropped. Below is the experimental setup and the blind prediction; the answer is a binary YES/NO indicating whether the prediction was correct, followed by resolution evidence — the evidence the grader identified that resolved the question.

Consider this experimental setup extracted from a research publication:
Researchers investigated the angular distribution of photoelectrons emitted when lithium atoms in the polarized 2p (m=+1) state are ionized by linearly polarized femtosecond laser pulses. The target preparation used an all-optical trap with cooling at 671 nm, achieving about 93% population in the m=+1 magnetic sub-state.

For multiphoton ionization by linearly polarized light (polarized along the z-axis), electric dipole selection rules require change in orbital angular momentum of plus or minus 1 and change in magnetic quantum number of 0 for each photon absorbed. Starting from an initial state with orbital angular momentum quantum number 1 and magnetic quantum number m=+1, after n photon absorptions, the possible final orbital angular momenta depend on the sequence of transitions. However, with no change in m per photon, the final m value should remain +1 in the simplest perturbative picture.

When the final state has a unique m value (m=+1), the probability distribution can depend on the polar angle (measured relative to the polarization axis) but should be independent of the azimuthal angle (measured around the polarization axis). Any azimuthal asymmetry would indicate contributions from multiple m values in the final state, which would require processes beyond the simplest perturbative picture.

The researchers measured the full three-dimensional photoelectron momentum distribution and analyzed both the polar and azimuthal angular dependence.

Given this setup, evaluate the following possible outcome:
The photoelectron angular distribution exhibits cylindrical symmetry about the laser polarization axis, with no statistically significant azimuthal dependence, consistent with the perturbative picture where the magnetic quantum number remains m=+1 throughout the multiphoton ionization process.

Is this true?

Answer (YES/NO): NO